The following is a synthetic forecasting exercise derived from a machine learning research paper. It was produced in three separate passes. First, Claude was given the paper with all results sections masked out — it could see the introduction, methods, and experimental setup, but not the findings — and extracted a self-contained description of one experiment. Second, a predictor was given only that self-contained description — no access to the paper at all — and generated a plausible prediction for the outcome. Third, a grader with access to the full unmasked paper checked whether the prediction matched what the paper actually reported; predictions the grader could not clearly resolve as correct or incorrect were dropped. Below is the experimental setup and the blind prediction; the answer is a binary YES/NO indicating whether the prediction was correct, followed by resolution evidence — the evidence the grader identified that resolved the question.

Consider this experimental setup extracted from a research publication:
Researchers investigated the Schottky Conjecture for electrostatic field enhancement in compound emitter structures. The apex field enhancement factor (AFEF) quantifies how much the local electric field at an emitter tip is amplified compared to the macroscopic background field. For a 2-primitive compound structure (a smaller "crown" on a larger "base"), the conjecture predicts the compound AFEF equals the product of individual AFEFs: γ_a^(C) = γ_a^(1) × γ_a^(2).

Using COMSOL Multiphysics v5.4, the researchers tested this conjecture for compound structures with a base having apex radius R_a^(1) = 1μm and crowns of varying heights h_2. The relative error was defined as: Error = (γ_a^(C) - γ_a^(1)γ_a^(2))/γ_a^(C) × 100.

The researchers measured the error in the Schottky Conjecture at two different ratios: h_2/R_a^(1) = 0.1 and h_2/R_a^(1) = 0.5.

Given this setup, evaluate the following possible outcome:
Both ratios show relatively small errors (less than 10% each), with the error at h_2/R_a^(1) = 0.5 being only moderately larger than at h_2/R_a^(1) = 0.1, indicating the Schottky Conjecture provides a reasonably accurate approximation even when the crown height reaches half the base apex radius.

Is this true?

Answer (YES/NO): NO